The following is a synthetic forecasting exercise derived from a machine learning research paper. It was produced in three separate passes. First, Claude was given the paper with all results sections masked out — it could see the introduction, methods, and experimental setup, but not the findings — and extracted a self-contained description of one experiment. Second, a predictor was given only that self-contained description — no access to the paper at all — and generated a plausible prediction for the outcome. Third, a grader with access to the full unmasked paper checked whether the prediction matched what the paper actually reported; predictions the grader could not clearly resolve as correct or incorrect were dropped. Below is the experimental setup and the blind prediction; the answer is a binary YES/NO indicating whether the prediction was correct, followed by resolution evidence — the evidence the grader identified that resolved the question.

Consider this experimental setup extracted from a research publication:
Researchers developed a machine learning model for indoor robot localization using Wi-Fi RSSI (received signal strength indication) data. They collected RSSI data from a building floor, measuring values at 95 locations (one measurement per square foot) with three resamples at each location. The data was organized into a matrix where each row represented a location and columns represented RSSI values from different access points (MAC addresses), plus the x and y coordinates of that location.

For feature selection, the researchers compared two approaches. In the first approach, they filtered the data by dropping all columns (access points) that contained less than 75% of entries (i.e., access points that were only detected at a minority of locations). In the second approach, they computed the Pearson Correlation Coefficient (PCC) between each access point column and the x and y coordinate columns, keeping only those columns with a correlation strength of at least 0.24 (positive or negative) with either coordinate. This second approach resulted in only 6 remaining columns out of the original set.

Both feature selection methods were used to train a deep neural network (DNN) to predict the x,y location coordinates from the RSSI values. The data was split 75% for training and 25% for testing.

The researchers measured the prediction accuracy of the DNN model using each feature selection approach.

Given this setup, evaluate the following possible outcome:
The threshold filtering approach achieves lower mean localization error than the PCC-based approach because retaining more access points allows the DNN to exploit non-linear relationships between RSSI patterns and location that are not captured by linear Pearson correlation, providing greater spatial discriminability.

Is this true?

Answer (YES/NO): NO